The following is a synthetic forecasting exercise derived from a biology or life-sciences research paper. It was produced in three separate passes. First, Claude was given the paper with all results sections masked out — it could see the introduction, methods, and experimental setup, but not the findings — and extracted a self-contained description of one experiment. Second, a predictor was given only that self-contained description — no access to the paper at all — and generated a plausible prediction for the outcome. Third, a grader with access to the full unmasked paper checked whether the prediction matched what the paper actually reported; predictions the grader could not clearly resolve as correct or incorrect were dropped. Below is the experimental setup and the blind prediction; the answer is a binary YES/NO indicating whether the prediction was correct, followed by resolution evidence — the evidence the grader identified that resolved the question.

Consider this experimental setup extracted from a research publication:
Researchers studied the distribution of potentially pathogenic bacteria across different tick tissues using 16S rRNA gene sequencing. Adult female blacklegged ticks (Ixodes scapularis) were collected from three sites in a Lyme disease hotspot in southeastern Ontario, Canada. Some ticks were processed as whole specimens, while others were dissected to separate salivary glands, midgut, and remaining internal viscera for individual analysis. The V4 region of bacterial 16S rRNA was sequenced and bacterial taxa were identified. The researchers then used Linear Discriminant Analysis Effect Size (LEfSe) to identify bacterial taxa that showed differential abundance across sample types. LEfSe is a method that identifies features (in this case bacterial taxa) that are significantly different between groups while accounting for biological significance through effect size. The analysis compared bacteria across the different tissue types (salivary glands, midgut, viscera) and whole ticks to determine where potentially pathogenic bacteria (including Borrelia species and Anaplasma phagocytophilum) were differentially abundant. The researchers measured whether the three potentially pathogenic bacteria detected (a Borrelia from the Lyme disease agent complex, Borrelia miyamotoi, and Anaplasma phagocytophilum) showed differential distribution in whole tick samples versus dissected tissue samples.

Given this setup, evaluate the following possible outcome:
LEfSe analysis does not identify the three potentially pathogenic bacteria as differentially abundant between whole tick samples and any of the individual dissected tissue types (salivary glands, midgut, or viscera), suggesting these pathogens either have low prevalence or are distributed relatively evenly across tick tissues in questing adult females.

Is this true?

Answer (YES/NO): NO